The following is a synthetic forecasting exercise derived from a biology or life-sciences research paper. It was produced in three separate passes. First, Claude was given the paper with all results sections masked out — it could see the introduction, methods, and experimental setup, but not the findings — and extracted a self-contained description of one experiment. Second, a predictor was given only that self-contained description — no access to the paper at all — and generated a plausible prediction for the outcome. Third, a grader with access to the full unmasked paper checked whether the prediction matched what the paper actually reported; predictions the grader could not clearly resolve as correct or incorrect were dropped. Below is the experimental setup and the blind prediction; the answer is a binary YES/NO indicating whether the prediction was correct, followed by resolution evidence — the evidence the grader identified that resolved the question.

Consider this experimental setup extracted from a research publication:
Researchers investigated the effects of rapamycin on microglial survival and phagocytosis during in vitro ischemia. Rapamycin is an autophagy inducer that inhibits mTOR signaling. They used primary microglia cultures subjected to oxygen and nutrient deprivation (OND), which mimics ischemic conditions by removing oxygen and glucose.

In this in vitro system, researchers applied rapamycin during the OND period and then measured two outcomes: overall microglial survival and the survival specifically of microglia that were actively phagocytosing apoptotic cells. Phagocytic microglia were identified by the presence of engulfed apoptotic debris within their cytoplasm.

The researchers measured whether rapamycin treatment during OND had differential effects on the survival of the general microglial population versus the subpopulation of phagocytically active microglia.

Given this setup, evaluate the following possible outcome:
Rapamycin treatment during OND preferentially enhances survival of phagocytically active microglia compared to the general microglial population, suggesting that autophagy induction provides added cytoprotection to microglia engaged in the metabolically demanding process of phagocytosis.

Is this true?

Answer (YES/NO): NO